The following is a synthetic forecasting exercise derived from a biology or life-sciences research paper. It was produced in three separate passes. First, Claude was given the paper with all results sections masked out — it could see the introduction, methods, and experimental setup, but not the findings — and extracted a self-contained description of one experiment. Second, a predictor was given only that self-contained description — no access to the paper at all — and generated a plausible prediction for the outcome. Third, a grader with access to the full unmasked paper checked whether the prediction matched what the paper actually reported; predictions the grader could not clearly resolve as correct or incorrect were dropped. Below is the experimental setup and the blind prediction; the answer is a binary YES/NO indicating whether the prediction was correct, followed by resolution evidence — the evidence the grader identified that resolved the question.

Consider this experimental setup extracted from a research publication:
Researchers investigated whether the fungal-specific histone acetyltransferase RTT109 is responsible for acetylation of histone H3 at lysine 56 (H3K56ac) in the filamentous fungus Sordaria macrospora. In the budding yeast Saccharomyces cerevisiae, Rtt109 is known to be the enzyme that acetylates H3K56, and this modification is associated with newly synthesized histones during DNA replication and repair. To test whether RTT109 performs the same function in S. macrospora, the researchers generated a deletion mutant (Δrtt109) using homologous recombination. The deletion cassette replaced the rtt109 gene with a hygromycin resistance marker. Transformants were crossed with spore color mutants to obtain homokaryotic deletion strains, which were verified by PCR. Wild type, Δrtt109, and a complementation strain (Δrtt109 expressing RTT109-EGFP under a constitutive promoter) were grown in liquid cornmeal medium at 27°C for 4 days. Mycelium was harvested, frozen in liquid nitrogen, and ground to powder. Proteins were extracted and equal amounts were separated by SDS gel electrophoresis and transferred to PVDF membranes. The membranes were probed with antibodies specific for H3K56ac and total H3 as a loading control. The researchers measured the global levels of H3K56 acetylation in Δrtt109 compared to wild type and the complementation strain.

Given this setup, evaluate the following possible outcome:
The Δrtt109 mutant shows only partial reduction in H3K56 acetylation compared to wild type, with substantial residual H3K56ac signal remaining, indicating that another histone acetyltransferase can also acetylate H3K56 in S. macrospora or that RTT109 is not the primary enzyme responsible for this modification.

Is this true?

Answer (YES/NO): NO